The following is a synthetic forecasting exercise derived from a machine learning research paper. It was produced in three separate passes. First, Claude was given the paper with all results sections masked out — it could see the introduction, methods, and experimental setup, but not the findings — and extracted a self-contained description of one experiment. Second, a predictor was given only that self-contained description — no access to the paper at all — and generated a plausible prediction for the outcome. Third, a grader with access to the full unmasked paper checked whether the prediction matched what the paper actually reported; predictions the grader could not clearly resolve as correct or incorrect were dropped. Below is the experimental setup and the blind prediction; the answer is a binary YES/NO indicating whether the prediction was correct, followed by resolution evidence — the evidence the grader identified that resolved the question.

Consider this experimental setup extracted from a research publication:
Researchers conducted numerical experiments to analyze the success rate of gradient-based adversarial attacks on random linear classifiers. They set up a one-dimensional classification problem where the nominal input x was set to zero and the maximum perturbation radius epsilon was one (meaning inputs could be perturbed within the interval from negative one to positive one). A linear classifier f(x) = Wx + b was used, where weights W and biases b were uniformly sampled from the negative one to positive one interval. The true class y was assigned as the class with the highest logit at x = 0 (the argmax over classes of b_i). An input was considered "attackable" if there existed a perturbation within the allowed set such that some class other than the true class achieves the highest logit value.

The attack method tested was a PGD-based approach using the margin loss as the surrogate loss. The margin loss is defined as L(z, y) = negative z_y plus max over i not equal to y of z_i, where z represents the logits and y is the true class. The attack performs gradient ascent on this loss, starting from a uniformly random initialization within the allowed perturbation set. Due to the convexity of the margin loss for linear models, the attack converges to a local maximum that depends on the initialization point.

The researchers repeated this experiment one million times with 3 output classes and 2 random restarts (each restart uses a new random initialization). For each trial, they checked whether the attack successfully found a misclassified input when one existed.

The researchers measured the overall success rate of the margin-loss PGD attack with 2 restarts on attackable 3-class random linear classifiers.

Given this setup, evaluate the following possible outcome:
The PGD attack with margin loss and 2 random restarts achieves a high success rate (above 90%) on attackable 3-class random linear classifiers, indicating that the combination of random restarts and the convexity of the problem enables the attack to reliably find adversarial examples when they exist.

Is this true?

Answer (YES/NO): YES